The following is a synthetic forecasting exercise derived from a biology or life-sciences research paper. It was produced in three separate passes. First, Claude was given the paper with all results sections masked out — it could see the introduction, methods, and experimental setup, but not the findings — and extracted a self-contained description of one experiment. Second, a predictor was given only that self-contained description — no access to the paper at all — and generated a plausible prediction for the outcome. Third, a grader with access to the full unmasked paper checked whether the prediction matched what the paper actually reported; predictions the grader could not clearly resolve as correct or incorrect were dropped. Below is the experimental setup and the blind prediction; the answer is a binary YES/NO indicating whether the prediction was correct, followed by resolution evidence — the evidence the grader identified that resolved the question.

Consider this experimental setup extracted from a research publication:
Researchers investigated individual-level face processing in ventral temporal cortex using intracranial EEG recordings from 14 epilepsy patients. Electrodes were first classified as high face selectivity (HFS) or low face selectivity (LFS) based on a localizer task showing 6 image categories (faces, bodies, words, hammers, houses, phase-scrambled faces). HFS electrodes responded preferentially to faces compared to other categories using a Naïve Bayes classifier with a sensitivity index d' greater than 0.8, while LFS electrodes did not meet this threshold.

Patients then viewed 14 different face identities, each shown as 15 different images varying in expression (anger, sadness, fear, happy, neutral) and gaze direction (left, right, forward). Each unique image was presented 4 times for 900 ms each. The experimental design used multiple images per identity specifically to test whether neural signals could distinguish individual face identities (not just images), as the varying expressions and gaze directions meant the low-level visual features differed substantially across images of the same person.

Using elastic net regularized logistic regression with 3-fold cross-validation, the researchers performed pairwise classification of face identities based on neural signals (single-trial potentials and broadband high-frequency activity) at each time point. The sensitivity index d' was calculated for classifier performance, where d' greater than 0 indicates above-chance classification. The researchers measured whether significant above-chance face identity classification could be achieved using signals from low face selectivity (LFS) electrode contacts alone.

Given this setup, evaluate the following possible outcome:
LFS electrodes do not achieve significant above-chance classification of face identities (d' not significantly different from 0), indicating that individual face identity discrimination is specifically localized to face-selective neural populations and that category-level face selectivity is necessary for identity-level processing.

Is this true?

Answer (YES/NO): NO